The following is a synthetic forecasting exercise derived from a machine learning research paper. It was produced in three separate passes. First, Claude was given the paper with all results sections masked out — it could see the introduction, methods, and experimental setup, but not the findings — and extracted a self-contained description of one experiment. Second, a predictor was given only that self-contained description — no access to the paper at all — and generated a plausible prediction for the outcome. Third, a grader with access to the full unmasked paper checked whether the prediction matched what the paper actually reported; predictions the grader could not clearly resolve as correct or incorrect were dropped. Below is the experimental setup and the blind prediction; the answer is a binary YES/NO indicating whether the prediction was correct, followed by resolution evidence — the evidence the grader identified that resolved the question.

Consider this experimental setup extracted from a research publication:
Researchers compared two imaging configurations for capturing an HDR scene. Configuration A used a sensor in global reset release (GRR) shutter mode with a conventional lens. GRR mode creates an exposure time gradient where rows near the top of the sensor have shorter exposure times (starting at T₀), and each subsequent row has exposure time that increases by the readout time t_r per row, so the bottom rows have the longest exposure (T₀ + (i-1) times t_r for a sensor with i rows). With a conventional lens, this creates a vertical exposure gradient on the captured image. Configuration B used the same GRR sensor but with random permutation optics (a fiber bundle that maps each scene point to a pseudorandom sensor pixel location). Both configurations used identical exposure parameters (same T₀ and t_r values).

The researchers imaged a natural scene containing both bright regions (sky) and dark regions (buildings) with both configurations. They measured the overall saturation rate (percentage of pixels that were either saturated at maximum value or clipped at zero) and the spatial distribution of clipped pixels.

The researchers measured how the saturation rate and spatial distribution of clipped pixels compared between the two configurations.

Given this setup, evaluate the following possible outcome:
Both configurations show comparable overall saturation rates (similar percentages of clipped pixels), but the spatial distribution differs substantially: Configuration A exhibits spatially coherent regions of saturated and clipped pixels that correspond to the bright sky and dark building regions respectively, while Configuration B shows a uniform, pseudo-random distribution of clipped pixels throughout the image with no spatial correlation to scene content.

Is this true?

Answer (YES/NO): NO